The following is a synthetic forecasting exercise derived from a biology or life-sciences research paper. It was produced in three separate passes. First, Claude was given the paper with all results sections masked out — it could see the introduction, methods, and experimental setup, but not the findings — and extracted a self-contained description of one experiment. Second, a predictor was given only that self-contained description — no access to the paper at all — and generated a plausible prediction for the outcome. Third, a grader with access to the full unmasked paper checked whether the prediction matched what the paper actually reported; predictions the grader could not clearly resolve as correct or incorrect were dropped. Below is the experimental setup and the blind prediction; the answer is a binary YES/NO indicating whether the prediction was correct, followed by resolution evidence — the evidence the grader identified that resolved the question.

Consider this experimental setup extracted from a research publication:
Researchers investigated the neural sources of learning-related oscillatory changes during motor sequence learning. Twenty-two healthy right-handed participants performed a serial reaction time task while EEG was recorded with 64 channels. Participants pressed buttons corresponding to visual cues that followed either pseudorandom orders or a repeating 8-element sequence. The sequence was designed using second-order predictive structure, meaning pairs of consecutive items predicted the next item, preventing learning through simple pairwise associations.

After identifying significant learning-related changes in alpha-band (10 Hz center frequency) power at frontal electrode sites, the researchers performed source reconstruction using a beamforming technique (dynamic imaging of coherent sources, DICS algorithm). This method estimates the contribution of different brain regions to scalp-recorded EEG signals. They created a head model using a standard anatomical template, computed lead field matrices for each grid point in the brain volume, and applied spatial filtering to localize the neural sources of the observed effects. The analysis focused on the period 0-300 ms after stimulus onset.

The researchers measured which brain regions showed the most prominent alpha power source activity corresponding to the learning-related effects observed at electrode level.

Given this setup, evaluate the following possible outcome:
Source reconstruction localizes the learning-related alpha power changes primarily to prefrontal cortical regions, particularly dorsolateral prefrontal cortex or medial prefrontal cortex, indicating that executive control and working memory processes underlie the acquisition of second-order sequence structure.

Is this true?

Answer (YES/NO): NO